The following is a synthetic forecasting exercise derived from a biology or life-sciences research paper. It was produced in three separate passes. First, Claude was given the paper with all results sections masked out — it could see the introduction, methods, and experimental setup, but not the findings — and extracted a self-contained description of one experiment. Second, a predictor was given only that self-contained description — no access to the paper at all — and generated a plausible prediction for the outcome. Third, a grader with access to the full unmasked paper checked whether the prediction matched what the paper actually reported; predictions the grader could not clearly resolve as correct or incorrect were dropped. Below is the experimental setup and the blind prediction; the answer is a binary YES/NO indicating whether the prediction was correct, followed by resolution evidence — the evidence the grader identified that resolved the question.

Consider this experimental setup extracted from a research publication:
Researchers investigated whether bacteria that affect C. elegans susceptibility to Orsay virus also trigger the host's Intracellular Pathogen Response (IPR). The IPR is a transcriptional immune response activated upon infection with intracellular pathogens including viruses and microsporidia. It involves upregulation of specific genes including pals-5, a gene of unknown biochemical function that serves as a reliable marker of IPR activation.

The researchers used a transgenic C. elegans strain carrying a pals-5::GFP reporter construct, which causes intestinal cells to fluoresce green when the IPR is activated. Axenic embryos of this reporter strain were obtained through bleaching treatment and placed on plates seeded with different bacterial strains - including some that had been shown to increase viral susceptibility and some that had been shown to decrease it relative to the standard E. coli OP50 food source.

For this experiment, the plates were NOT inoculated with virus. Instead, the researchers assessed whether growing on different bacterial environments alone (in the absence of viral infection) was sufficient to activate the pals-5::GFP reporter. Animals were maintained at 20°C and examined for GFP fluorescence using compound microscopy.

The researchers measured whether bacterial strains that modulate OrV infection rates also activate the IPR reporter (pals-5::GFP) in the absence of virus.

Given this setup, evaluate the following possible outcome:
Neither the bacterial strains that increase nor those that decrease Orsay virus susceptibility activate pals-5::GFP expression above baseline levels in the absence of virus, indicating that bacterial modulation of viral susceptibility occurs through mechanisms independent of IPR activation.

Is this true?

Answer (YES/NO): YES